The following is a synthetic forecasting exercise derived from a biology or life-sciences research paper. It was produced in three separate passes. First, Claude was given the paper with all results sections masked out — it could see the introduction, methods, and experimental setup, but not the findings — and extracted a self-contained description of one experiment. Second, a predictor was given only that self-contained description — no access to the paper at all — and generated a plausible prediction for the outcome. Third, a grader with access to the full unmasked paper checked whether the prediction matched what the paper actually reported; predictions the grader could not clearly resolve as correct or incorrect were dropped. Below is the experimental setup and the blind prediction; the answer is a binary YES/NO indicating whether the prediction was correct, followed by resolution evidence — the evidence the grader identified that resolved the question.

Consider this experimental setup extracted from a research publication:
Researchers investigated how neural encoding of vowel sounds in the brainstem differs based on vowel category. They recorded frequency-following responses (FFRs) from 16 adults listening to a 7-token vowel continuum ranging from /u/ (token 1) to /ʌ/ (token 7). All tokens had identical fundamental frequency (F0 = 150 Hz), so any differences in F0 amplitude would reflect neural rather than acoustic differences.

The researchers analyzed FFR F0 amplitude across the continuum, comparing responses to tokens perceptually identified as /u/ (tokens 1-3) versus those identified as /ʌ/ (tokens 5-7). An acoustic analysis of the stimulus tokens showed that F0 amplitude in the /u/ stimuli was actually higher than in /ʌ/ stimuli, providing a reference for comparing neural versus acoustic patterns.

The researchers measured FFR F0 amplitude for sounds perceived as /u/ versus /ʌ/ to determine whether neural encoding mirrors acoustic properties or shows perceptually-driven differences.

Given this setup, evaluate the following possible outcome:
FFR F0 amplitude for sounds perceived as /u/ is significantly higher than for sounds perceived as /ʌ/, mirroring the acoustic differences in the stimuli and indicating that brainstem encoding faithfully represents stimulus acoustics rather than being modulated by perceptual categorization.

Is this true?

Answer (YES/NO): NO